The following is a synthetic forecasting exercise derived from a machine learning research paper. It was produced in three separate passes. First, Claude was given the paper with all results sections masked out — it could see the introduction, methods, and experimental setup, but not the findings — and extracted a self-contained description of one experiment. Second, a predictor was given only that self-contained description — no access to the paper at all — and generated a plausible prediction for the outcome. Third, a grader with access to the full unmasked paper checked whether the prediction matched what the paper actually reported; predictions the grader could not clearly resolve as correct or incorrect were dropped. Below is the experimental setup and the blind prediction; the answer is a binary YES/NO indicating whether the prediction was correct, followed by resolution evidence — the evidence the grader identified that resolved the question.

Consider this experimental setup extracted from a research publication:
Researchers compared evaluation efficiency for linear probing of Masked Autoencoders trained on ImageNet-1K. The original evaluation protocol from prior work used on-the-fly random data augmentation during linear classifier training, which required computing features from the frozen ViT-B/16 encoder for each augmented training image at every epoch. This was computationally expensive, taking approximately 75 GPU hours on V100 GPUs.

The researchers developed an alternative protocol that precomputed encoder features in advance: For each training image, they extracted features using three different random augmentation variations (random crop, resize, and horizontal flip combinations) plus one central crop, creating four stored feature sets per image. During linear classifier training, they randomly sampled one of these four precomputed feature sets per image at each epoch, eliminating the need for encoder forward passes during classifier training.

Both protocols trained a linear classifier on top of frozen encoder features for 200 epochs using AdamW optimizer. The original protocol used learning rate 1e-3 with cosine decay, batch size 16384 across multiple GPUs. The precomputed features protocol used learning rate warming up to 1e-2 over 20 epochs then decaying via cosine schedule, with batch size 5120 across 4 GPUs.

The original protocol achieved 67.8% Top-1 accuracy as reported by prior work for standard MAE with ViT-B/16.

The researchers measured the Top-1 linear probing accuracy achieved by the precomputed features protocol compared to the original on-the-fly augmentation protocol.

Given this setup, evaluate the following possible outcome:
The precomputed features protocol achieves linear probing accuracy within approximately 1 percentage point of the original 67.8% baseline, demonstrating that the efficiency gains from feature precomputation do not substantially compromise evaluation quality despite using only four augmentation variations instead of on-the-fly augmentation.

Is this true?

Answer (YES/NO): YES